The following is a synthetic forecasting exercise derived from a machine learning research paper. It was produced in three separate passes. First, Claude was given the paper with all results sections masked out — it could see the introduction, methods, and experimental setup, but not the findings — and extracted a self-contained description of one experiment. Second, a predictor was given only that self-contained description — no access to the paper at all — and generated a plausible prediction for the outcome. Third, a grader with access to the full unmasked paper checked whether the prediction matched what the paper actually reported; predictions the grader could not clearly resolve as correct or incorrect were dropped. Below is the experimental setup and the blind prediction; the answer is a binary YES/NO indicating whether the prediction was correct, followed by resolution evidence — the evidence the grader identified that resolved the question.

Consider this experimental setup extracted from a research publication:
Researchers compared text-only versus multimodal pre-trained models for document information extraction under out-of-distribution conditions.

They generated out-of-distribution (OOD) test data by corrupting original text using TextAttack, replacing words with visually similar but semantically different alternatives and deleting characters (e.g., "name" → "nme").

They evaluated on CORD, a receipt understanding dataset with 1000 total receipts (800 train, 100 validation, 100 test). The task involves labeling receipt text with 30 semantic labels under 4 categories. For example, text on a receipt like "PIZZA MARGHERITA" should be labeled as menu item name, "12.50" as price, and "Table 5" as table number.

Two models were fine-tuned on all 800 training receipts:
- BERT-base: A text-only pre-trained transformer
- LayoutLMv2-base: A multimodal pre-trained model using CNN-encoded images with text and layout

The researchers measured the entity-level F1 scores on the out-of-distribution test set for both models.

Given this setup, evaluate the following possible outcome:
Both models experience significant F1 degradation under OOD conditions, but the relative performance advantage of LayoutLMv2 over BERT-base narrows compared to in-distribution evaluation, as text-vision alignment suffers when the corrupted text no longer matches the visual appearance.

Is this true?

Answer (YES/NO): NO